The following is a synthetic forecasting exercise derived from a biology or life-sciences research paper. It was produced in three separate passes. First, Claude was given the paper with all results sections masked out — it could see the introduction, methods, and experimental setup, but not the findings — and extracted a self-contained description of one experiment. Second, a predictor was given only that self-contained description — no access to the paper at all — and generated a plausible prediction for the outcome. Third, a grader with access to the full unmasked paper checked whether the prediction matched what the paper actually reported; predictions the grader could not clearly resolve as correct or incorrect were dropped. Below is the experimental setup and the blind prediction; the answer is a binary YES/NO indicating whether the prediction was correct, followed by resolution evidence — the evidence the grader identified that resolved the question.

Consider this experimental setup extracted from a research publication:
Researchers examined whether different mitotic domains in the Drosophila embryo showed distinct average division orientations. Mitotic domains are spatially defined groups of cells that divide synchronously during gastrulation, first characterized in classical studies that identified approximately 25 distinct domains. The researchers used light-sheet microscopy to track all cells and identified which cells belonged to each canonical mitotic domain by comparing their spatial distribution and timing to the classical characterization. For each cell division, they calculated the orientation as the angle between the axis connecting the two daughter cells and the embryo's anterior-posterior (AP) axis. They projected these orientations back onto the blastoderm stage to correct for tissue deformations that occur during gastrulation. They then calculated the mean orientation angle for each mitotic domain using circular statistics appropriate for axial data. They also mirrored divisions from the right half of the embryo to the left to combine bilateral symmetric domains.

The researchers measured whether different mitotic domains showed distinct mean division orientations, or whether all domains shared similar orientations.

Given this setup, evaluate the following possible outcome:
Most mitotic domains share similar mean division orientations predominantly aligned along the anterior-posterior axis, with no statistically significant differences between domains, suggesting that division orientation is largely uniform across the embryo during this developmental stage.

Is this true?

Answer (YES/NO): NO